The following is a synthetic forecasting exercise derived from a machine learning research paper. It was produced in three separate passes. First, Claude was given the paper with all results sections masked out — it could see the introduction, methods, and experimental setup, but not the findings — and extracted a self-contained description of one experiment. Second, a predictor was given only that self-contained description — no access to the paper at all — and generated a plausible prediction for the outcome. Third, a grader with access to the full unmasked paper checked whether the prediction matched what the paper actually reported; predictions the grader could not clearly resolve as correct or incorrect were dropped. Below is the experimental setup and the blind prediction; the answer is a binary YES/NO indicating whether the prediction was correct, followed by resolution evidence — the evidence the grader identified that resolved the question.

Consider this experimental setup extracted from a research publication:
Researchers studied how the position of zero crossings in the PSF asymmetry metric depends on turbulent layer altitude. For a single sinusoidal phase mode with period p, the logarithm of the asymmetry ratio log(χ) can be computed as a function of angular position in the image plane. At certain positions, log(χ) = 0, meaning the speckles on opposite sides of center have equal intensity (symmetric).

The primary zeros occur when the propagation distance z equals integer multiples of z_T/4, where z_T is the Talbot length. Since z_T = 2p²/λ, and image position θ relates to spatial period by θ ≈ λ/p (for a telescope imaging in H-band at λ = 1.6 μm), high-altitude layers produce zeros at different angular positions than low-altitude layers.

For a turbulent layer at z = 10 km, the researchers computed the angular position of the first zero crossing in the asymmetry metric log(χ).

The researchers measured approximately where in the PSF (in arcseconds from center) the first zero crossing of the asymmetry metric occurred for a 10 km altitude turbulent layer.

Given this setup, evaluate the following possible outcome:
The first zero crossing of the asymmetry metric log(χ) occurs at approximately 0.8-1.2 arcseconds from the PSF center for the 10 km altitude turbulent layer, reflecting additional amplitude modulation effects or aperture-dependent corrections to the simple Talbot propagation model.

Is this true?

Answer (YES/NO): YES